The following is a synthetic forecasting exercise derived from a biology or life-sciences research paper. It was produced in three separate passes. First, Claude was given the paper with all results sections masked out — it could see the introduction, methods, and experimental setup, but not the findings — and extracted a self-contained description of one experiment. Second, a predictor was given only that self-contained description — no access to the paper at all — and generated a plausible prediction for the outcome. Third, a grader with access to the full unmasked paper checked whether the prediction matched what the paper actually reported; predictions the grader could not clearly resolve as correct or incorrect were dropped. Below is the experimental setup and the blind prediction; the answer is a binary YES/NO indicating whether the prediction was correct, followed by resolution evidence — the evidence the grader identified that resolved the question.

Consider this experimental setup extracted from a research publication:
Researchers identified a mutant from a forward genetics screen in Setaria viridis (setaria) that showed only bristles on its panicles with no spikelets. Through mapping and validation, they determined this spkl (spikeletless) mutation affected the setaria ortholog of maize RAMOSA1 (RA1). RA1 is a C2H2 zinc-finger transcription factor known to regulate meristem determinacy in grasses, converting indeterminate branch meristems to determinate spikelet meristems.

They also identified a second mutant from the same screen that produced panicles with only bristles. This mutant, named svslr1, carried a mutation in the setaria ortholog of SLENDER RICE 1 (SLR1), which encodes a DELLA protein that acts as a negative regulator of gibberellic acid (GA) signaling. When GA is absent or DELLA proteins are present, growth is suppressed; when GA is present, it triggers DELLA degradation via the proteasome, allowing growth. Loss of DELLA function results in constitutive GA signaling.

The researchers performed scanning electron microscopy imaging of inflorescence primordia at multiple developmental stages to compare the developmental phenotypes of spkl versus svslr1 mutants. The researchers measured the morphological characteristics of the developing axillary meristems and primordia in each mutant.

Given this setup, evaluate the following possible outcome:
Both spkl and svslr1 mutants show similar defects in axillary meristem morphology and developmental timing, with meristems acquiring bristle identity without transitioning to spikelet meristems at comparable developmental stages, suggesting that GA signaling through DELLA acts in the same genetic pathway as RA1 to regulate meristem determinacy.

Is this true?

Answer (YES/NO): NO